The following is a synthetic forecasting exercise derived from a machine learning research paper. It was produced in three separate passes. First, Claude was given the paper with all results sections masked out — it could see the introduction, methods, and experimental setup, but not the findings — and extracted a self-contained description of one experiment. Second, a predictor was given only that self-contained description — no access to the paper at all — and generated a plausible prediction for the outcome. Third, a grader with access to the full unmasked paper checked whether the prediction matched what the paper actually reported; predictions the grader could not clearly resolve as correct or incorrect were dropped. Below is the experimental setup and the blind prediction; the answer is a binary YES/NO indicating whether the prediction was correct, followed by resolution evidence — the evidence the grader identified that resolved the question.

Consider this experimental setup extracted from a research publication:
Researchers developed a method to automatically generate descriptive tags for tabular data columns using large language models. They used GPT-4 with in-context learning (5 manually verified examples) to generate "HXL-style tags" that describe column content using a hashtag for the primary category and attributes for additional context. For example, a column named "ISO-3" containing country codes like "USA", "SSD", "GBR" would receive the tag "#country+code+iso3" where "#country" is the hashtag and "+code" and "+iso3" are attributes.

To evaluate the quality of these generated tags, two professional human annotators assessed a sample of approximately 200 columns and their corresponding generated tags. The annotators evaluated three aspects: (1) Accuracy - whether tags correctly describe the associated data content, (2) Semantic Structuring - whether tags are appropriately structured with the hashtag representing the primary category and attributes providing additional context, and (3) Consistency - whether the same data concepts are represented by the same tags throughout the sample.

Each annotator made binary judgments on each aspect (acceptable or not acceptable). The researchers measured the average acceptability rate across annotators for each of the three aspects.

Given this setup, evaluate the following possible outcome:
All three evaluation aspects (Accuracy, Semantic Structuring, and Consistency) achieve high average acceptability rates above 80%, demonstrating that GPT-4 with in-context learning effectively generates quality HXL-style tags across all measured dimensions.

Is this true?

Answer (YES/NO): YES